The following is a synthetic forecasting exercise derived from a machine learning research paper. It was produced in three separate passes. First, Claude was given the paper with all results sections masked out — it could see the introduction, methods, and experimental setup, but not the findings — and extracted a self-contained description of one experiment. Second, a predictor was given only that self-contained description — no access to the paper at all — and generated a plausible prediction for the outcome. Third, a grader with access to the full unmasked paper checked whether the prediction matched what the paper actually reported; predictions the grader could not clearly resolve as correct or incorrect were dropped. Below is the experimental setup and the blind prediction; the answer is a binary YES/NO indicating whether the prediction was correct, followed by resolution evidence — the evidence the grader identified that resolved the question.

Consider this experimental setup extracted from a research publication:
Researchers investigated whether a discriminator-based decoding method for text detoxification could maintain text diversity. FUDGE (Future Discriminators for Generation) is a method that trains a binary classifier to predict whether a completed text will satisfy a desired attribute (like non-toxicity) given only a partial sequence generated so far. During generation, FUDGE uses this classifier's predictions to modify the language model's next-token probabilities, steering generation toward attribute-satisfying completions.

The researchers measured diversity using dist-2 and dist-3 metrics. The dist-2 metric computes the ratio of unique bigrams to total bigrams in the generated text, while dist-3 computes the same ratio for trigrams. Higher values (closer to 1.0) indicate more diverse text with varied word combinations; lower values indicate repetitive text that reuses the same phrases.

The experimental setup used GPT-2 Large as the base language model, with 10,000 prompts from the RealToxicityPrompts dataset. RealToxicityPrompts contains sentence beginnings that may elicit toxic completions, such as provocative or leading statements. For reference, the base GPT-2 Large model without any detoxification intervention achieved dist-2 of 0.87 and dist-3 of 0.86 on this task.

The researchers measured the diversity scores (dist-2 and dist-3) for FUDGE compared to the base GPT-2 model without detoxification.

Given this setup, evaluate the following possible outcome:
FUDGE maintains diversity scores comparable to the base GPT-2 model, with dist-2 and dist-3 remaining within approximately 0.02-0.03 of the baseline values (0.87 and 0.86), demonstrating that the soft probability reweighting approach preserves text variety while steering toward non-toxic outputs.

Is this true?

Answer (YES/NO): NO